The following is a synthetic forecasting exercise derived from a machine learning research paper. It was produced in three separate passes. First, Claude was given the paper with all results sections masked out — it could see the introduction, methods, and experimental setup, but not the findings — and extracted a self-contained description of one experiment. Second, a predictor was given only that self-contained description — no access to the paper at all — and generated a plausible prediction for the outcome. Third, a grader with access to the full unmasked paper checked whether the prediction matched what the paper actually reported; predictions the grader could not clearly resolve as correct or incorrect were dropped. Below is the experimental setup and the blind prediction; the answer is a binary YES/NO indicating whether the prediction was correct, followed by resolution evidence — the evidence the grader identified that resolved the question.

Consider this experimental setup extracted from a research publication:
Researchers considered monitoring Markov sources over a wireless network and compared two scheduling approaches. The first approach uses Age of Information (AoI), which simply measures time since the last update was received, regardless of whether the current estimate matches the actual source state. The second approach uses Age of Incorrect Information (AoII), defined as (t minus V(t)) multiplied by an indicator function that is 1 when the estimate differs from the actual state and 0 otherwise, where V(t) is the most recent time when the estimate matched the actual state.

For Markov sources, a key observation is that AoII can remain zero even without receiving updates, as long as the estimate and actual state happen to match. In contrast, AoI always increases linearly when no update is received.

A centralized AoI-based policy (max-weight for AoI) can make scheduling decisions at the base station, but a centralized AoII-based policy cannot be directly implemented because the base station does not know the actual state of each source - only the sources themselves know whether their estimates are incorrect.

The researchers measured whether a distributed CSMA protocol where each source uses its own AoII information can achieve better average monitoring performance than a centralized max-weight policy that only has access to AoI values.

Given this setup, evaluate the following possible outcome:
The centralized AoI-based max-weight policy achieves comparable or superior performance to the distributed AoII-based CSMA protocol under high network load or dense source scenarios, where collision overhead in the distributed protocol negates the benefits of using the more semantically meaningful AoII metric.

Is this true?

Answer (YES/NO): NO